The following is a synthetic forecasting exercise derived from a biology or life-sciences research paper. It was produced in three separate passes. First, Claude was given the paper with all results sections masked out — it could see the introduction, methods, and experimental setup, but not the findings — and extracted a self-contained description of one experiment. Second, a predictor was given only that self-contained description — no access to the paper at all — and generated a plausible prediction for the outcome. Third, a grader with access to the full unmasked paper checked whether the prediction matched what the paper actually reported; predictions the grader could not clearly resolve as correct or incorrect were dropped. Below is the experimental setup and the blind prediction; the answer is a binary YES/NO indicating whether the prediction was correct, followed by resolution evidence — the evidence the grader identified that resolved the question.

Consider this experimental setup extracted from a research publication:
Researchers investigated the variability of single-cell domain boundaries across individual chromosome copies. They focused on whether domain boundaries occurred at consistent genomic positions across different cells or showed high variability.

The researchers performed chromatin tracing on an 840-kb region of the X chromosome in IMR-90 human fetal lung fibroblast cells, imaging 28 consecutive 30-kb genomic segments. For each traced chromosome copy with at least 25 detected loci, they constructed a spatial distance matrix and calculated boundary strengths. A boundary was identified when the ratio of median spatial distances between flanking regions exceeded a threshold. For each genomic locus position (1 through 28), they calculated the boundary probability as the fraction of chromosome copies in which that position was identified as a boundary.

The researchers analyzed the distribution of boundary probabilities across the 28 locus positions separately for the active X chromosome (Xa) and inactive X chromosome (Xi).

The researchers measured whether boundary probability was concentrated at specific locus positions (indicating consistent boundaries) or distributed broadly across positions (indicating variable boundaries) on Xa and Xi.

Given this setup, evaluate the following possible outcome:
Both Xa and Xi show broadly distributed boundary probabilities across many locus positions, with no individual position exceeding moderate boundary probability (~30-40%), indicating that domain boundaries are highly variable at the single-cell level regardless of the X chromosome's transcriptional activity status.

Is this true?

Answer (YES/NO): NO